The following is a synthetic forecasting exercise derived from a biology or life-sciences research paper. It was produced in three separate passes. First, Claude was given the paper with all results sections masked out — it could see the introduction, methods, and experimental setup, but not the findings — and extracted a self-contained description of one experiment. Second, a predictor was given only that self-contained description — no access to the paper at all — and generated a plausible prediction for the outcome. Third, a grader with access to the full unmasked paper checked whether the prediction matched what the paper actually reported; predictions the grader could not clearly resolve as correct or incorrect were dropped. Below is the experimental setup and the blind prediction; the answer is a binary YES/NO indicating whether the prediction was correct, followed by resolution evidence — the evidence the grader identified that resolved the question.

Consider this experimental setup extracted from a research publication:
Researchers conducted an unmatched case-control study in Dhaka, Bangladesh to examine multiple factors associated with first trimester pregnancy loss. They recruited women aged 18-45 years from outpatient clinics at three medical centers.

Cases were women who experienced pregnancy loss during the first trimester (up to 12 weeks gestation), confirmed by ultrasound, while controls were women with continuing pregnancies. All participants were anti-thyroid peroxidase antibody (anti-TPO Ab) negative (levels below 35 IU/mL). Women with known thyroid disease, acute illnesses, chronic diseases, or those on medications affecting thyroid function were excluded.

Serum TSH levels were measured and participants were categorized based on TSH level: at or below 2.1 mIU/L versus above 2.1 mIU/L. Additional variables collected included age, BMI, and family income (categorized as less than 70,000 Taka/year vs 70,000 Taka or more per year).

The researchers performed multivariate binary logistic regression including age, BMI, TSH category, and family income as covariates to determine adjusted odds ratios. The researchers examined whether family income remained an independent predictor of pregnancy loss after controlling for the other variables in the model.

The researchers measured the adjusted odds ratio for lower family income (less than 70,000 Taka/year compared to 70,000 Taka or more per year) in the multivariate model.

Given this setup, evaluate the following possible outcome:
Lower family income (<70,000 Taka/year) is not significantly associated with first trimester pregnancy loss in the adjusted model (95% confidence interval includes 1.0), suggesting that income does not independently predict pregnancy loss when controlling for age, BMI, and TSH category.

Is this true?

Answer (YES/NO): NO